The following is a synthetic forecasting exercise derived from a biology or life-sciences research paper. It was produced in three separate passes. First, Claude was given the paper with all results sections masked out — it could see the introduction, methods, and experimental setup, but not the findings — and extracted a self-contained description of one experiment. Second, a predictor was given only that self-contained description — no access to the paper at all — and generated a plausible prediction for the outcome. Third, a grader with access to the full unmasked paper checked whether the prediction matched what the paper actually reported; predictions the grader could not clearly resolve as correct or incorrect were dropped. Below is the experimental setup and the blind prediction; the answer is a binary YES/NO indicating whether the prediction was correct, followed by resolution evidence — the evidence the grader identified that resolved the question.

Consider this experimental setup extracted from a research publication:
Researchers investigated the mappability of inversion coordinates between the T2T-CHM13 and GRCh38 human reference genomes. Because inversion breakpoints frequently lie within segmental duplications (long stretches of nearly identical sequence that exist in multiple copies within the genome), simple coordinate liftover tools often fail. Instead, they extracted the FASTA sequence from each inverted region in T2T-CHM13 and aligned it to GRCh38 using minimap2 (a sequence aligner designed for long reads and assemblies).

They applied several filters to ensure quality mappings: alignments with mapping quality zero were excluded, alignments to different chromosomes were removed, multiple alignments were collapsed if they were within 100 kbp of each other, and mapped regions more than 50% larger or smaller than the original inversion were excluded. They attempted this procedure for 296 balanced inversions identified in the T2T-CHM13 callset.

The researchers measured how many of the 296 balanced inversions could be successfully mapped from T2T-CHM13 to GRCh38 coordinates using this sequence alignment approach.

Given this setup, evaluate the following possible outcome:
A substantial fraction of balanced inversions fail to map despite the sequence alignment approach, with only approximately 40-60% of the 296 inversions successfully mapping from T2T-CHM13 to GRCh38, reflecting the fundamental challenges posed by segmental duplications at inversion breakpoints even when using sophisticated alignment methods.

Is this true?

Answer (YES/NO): NO